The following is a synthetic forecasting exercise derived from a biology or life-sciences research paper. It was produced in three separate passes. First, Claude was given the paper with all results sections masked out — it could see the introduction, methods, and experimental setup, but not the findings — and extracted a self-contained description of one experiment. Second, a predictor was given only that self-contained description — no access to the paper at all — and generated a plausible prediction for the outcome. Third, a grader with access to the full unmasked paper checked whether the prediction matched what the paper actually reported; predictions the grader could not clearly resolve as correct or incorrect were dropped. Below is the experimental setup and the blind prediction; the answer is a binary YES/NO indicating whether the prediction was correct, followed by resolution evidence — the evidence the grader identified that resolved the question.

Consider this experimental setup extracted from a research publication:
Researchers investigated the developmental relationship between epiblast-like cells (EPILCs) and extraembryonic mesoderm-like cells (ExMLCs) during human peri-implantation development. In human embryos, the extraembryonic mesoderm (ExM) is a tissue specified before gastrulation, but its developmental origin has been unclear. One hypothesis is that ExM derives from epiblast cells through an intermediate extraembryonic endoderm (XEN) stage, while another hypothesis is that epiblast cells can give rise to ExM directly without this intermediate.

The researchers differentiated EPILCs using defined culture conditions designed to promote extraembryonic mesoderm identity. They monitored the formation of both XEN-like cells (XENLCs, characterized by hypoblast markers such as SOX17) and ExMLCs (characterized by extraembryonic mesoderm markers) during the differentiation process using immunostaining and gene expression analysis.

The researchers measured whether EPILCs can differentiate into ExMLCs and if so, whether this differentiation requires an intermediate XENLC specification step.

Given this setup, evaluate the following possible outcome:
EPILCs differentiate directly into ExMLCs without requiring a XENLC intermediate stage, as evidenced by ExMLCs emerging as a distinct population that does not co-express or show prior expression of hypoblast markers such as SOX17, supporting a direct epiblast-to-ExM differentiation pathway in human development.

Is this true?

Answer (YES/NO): YES